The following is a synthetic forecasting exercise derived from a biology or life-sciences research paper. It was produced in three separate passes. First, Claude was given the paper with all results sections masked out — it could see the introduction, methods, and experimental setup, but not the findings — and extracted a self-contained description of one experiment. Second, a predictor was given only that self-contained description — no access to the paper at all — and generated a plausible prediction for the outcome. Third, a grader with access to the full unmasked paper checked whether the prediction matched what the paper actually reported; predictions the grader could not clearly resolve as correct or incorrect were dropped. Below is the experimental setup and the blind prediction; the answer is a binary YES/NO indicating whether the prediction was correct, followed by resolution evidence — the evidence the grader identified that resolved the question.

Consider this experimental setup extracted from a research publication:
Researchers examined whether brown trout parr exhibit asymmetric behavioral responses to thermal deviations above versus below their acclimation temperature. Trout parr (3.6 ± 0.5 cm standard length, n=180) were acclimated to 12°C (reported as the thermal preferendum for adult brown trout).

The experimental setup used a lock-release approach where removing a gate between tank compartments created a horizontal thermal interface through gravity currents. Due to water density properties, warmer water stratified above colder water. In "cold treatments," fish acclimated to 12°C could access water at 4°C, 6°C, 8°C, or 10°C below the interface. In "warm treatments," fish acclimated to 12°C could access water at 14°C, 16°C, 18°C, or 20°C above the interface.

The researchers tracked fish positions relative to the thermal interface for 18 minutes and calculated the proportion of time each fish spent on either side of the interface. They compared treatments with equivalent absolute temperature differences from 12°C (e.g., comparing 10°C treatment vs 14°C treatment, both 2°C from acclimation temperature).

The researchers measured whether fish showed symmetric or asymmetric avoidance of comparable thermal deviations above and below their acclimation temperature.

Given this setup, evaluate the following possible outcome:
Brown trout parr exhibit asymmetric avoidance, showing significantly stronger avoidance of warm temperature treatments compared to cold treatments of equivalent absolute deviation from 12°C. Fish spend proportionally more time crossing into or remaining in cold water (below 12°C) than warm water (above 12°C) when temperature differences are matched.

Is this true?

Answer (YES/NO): NO